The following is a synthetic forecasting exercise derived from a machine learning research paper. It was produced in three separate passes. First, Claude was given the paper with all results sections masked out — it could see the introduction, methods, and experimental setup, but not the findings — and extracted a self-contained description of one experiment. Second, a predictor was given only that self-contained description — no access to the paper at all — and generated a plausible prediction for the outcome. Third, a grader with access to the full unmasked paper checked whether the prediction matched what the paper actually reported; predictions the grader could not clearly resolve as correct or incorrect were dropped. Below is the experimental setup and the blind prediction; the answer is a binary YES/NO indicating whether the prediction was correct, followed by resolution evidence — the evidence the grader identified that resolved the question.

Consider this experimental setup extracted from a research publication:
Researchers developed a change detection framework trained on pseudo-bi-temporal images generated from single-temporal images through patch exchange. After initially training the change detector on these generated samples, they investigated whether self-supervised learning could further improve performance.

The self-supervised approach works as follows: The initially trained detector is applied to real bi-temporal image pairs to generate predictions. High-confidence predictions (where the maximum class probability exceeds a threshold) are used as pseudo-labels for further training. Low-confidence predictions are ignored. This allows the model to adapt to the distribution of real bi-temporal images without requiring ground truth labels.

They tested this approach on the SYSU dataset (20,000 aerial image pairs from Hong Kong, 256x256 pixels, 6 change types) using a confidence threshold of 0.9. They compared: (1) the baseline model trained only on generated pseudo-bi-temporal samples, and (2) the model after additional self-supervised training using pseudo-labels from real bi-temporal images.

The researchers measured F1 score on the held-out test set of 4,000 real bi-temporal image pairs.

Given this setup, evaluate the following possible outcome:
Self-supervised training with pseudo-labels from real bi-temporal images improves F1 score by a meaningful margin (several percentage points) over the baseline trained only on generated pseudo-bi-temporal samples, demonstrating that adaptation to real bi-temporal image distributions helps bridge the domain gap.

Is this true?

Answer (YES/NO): YES